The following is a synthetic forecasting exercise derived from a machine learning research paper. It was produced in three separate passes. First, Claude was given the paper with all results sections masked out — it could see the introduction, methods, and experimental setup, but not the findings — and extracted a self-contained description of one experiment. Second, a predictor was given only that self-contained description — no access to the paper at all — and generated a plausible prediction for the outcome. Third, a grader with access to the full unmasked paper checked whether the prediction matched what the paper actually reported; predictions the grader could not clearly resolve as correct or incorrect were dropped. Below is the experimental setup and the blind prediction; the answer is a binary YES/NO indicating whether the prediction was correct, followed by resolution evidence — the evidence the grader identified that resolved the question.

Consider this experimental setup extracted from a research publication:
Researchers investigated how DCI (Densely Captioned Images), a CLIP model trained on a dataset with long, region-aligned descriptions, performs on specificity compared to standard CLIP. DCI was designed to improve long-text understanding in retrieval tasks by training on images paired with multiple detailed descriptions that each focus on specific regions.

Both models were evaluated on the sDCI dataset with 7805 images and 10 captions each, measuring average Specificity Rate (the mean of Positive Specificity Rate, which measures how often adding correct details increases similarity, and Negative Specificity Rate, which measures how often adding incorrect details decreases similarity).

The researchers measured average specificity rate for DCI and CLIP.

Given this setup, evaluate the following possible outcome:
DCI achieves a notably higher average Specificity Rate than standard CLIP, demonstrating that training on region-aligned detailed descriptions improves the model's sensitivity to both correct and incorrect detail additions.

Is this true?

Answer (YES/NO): NO